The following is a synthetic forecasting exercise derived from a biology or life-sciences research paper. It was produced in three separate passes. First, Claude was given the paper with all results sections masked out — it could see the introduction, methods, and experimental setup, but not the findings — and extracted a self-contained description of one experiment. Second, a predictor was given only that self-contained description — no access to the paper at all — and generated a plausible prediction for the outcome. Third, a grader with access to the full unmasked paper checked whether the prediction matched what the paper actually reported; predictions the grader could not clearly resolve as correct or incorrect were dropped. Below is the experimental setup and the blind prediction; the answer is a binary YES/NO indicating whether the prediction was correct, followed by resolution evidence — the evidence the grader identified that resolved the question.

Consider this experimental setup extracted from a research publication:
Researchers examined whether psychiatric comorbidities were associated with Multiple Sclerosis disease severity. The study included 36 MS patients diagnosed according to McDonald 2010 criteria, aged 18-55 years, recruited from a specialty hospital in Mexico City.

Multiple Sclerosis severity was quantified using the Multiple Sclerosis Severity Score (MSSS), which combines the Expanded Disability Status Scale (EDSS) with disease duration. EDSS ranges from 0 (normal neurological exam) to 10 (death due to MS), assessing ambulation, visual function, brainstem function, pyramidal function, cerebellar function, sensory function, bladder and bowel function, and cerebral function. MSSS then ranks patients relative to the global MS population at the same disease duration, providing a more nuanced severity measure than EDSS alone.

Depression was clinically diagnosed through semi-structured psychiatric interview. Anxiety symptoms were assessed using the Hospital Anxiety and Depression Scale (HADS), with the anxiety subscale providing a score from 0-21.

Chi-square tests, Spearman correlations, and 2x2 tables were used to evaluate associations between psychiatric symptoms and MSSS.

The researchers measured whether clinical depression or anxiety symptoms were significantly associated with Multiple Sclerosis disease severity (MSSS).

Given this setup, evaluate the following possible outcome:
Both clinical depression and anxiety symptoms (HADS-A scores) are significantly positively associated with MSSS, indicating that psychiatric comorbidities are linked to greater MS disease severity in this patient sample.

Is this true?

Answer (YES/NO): YES